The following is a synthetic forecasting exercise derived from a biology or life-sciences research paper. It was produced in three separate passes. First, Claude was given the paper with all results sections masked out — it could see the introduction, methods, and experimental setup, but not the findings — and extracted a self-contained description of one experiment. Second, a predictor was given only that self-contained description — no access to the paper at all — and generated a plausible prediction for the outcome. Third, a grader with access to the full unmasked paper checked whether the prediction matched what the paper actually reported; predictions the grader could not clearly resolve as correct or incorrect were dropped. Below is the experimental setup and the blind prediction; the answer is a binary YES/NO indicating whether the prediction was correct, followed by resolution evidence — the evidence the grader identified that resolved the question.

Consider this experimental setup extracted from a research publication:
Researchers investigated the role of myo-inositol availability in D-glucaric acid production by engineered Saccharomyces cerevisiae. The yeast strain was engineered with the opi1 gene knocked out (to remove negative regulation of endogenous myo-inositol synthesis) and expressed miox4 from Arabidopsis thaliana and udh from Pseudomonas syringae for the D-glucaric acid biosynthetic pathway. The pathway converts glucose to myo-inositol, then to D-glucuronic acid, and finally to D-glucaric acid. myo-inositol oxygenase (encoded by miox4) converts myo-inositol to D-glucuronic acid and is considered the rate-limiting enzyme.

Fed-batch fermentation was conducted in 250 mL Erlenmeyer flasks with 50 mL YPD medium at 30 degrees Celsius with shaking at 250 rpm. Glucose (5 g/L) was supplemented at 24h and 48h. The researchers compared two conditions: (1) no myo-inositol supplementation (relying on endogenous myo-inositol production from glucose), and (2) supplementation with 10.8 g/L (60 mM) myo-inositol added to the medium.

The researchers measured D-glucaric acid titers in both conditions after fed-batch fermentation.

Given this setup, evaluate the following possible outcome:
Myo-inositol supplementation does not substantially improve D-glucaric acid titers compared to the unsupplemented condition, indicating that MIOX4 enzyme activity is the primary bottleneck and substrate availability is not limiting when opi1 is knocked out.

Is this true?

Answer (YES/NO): NO